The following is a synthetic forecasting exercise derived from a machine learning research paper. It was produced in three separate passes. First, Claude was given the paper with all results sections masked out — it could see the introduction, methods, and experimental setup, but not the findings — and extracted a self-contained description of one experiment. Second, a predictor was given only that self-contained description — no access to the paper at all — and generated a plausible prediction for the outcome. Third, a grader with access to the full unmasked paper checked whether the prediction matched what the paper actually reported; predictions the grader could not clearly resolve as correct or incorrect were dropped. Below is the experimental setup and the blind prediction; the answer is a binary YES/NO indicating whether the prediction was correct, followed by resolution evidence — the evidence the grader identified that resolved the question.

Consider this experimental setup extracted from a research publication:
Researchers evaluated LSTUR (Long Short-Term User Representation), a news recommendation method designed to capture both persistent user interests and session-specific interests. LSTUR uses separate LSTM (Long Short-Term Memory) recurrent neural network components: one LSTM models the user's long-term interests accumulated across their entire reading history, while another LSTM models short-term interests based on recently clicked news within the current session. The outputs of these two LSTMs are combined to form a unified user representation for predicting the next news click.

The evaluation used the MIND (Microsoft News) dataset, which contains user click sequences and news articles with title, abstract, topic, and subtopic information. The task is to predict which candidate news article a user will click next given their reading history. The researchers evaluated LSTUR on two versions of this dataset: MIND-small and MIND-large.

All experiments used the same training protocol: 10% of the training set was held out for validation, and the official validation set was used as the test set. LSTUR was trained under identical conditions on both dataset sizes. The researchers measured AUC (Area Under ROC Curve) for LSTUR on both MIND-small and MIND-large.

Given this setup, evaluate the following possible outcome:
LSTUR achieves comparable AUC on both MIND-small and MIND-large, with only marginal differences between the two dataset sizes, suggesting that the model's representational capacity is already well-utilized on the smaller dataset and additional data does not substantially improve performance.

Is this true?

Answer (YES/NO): NO